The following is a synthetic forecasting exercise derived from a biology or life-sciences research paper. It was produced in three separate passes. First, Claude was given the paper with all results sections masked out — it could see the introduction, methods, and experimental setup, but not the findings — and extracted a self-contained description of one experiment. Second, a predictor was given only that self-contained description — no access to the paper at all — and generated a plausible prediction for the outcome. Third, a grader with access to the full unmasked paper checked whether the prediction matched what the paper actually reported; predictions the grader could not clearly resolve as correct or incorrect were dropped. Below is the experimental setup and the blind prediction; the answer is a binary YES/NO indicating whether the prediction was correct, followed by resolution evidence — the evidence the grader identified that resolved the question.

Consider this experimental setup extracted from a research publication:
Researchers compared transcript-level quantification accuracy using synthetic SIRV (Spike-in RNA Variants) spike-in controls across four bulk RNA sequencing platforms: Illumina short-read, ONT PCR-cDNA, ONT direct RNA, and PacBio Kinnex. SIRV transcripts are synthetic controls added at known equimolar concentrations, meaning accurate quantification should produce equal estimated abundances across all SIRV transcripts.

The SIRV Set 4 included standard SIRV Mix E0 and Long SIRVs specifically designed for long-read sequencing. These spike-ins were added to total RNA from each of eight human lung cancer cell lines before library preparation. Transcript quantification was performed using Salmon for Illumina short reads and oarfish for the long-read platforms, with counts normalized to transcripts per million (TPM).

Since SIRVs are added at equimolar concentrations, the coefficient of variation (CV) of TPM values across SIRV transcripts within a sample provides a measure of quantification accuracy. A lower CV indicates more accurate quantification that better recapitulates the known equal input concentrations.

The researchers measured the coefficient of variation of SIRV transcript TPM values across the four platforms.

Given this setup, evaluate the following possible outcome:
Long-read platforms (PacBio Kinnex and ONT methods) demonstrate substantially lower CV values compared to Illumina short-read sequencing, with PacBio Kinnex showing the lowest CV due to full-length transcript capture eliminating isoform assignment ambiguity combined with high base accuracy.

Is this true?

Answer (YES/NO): NO